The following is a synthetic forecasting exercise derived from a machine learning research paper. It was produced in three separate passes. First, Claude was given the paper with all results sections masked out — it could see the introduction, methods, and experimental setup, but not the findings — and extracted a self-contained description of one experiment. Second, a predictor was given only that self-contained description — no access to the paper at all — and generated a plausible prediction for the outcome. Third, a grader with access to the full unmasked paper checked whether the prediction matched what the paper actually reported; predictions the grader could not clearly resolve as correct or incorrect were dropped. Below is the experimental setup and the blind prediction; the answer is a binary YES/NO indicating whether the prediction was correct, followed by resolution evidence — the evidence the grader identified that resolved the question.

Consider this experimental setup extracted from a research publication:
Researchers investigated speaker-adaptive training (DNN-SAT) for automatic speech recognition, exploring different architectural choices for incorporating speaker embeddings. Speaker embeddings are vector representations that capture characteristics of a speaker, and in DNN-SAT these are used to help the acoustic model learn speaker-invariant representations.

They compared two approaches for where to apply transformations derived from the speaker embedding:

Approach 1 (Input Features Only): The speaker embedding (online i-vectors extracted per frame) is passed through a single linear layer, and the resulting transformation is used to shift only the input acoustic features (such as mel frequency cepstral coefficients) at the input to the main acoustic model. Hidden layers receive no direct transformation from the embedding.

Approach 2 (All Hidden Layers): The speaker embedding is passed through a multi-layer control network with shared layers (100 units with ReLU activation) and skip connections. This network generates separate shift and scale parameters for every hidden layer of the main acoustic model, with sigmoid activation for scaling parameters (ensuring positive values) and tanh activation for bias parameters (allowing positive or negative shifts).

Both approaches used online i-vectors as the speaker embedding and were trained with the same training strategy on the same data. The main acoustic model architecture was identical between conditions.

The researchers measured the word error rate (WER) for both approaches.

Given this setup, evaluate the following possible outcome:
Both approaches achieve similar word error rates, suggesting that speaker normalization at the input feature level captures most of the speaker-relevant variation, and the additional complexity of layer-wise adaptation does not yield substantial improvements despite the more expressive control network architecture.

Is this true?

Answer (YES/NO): YES